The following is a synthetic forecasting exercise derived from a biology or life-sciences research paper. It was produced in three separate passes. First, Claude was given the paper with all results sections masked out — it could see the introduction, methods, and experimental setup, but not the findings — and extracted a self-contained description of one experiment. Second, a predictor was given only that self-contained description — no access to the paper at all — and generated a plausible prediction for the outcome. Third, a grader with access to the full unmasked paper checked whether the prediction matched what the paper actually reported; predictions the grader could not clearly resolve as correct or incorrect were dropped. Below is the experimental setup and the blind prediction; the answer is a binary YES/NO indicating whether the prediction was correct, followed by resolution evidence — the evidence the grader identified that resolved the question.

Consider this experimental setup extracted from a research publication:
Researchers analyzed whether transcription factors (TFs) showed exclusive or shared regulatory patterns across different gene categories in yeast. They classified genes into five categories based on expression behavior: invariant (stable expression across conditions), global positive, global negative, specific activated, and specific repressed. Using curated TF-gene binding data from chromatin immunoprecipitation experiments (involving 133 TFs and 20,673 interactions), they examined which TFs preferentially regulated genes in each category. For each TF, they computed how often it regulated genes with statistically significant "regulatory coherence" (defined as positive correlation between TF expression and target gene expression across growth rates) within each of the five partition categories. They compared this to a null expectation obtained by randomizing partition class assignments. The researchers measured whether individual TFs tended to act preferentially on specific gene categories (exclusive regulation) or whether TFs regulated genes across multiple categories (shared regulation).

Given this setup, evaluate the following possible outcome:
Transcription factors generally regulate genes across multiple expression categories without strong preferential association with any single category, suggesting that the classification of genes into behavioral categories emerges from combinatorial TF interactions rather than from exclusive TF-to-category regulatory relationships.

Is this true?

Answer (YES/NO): NO